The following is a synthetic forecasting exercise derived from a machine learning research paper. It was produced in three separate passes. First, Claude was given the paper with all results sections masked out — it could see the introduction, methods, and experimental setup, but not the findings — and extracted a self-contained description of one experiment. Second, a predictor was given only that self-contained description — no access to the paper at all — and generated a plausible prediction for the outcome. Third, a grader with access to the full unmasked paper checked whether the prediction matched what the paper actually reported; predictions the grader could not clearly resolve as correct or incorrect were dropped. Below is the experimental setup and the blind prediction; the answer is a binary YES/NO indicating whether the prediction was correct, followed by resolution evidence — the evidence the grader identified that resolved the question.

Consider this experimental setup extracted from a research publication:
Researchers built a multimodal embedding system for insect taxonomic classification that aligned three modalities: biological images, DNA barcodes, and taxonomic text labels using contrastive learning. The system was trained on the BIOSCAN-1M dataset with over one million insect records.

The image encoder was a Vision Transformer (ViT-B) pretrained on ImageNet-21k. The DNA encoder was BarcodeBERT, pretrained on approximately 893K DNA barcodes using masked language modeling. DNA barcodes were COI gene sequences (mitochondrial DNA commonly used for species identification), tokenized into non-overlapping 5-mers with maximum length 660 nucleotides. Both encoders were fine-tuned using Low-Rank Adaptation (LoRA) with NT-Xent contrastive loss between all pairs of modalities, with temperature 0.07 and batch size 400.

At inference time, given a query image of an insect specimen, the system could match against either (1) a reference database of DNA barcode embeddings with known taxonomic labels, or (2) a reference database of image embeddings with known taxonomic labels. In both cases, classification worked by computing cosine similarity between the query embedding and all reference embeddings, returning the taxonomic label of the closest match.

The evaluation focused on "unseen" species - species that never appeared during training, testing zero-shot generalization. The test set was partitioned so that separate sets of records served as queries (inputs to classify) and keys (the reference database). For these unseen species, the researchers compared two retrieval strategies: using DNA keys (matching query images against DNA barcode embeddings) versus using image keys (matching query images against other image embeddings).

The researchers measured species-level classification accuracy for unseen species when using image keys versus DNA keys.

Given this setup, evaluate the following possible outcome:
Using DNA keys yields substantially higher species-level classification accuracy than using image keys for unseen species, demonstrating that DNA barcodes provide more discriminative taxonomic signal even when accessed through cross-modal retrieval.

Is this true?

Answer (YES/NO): NO